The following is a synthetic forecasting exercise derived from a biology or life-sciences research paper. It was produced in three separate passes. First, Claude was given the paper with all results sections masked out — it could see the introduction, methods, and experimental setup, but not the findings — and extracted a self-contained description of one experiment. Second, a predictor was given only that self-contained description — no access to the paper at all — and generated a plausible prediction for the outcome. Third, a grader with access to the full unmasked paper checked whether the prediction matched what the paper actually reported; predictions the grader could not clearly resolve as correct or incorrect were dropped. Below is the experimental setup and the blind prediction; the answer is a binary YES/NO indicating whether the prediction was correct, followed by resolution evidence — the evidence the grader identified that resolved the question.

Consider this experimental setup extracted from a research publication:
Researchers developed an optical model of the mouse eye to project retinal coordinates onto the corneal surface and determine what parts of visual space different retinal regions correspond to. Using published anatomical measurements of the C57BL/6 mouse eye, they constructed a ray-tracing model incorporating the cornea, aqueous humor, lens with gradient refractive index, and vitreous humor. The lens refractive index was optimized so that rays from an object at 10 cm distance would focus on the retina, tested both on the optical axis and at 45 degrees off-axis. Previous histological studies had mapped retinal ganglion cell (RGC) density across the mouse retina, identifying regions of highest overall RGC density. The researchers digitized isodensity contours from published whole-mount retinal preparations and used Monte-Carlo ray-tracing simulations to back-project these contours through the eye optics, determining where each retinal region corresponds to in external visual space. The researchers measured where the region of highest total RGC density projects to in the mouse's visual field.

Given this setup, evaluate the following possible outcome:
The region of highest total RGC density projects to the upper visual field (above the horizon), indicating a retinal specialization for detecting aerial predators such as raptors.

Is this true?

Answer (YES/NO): NO